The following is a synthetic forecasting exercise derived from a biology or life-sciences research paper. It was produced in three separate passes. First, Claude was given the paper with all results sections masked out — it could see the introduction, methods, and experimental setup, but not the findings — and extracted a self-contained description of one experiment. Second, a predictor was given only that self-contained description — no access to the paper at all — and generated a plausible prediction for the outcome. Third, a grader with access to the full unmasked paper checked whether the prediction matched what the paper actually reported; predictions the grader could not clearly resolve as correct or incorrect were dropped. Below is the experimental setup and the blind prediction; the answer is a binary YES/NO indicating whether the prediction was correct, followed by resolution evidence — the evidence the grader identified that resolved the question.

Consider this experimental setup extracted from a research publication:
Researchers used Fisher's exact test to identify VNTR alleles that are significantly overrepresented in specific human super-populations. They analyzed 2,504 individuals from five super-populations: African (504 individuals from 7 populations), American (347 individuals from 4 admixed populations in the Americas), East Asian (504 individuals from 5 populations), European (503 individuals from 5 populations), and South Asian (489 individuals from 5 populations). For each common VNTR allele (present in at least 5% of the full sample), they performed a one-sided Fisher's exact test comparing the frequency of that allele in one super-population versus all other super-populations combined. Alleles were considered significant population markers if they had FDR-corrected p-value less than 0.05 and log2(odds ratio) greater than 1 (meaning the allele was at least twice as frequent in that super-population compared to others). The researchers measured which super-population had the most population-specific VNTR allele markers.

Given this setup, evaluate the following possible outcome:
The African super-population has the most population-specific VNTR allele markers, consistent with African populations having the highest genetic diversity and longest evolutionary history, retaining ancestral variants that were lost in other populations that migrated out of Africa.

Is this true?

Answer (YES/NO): YES